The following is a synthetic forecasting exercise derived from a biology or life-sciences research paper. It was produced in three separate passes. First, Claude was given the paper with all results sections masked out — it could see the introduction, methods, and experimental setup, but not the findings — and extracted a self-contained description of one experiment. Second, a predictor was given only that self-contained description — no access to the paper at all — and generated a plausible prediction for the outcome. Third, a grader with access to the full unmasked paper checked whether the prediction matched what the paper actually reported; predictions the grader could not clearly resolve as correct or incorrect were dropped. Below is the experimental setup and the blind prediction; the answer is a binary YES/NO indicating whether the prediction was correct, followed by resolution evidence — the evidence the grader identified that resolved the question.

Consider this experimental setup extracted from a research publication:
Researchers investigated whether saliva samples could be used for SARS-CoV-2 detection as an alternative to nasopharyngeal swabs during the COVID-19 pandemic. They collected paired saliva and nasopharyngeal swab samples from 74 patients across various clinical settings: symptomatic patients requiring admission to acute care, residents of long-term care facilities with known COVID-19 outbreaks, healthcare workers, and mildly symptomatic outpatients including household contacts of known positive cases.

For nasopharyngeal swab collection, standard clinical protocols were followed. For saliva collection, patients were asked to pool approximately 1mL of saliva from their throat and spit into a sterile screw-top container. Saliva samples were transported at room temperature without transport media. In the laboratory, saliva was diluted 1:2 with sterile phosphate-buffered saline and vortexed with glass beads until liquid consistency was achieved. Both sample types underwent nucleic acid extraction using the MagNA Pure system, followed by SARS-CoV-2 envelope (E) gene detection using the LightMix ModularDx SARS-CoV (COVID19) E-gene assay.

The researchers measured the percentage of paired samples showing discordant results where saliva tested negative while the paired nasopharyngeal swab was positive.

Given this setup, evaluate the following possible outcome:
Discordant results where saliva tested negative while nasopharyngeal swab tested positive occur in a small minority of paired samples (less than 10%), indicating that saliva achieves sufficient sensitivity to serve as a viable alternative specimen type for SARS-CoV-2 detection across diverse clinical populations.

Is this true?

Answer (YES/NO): YES